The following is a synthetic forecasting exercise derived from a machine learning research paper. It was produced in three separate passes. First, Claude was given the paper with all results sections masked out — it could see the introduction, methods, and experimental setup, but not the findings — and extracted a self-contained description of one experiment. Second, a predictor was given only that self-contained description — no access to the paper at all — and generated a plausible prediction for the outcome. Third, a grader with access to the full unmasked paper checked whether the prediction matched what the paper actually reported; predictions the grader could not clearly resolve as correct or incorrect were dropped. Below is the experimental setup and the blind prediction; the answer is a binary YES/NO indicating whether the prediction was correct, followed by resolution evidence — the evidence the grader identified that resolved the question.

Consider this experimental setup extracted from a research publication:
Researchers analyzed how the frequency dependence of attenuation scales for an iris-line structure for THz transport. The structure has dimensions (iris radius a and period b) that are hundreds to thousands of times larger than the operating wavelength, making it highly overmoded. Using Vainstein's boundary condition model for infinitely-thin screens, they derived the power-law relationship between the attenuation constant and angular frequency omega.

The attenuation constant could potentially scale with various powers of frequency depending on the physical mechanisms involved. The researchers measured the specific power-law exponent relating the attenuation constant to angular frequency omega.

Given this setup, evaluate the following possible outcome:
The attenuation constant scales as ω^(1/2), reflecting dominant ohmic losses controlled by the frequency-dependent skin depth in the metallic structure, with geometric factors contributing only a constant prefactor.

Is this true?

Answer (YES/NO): NO